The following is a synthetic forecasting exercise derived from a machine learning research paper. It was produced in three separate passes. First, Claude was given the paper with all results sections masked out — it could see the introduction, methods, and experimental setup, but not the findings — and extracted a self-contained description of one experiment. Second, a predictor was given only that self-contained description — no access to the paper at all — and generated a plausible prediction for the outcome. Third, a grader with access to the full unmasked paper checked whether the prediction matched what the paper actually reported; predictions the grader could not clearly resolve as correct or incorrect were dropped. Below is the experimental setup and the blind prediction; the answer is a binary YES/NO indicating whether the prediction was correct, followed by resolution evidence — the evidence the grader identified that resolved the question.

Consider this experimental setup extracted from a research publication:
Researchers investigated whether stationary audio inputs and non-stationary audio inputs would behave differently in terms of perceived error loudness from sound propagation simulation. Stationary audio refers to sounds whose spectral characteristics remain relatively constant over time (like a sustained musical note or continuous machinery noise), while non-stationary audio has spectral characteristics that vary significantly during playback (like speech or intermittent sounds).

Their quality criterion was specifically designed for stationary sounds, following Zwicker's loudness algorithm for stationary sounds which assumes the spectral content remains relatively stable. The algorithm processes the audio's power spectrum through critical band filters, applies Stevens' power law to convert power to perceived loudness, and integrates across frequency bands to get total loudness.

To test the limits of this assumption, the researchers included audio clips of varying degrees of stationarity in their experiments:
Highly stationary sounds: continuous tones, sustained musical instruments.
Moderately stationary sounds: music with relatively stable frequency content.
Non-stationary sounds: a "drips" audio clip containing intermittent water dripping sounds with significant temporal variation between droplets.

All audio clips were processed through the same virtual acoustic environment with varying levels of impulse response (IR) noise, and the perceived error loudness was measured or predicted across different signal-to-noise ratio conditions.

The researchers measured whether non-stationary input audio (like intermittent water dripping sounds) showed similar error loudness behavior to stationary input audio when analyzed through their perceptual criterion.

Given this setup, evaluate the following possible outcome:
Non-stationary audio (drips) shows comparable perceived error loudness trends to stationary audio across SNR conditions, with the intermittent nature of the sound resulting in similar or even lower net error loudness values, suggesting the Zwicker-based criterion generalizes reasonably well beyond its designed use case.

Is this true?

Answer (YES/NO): NO